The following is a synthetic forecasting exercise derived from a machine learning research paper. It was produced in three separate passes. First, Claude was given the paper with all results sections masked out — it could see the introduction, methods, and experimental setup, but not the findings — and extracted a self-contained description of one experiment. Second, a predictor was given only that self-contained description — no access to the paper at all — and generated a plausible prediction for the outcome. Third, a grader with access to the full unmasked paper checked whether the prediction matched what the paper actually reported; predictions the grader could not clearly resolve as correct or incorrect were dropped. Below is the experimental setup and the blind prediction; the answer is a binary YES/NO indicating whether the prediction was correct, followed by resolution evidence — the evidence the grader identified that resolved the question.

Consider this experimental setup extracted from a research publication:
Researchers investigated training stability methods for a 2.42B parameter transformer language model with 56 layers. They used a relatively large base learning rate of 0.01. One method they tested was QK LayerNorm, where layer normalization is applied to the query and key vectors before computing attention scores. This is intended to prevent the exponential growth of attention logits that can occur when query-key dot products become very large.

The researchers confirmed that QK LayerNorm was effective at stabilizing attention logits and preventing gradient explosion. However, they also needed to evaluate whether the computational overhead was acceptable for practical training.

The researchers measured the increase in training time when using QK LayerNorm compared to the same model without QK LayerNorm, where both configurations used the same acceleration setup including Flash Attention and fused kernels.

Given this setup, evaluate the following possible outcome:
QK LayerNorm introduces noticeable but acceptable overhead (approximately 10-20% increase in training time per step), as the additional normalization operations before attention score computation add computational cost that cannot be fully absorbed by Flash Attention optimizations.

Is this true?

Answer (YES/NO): NO